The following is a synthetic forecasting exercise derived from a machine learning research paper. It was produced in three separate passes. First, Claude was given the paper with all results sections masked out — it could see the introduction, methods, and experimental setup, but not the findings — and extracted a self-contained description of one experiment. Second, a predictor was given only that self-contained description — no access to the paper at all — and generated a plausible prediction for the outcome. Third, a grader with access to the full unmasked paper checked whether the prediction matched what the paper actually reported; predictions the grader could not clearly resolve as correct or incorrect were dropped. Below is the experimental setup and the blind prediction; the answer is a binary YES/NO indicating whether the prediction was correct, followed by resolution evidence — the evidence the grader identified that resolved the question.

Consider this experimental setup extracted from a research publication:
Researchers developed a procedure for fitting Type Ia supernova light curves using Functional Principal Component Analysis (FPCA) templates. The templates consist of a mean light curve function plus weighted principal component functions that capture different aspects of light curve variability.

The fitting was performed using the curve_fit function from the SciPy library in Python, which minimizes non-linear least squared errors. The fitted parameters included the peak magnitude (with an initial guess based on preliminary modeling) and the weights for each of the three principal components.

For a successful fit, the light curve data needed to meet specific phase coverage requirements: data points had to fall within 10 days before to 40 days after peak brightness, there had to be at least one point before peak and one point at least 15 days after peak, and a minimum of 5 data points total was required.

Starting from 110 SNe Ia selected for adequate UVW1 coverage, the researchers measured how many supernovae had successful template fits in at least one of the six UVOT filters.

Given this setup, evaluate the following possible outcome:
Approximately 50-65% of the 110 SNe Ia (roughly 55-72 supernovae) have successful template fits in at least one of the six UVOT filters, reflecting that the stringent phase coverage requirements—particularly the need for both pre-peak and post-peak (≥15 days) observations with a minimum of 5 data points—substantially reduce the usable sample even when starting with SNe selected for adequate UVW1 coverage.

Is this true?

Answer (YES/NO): NO